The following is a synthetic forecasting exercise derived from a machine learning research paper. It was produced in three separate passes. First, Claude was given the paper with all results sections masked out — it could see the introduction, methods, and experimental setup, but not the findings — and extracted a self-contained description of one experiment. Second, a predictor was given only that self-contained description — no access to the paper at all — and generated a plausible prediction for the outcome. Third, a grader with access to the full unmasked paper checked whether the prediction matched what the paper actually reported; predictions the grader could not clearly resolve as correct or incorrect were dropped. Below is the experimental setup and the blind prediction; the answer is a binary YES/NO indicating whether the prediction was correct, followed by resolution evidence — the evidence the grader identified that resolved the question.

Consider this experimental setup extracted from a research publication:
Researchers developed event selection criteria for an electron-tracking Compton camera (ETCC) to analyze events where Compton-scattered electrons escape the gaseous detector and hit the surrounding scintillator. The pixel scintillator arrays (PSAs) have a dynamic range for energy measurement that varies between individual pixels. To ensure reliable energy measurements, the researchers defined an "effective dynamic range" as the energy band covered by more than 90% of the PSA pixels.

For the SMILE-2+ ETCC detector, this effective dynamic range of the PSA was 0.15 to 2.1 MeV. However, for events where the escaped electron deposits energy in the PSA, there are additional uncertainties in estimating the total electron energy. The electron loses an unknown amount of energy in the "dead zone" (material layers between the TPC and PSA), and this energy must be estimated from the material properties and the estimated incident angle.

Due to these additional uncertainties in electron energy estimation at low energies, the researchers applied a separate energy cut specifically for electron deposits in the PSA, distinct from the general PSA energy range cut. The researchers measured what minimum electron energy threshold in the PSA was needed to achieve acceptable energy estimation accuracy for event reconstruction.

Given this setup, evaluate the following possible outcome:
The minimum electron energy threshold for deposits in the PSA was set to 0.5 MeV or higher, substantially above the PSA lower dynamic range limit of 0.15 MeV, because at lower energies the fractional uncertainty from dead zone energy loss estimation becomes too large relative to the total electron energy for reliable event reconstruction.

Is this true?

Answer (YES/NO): NO